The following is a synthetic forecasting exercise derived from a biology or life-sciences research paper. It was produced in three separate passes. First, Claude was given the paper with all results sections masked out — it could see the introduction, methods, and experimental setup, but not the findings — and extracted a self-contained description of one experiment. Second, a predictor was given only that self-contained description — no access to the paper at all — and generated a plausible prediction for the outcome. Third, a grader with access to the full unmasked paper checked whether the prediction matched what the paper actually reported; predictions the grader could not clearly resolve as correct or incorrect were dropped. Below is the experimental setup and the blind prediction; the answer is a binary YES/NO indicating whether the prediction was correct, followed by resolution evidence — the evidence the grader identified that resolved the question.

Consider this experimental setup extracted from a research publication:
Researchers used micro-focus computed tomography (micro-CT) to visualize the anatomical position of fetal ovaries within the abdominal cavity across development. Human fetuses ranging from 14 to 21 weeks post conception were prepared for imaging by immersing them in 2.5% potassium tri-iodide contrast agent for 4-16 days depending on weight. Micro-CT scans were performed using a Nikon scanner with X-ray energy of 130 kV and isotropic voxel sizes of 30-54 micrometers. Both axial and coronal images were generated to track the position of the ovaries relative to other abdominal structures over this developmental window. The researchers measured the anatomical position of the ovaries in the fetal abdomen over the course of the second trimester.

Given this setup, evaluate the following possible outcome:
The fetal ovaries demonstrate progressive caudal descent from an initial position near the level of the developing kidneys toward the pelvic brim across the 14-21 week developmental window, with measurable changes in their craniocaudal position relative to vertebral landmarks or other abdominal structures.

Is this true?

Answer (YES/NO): NO